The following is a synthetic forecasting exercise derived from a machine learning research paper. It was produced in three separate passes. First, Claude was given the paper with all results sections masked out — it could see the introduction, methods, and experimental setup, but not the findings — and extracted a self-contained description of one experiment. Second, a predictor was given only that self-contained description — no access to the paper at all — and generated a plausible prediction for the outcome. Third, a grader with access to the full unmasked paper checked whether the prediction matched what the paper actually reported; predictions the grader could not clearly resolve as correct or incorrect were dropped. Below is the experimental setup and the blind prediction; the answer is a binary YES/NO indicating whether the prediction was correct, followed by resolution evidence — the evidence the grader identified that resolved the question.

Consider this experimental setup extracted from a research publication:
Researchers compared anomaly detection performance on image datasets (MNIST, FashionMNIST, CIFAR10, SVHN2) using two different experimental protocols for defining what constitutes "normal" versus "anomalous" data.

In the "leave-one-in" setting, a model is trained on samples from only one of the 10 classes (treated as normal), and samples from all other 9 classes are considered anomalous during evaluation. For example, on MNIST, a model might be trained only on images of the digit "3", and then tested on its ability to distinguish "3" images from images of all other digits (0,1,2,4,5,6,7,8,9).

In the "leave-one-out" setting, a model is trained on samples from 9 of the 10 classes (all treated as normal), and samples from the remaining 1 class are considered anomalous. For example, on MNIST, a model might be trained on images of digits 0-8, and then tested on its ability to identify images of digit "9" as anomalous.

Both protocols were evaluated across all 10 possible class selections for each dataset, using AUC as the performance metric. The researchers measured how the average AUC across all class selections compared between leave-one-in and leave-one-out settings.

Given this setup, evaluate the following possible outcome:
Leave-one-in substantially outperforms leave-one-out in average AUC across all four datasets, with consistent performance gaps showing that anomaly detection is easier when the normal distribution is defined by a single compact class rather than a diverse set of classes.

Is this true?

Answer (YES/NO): NO